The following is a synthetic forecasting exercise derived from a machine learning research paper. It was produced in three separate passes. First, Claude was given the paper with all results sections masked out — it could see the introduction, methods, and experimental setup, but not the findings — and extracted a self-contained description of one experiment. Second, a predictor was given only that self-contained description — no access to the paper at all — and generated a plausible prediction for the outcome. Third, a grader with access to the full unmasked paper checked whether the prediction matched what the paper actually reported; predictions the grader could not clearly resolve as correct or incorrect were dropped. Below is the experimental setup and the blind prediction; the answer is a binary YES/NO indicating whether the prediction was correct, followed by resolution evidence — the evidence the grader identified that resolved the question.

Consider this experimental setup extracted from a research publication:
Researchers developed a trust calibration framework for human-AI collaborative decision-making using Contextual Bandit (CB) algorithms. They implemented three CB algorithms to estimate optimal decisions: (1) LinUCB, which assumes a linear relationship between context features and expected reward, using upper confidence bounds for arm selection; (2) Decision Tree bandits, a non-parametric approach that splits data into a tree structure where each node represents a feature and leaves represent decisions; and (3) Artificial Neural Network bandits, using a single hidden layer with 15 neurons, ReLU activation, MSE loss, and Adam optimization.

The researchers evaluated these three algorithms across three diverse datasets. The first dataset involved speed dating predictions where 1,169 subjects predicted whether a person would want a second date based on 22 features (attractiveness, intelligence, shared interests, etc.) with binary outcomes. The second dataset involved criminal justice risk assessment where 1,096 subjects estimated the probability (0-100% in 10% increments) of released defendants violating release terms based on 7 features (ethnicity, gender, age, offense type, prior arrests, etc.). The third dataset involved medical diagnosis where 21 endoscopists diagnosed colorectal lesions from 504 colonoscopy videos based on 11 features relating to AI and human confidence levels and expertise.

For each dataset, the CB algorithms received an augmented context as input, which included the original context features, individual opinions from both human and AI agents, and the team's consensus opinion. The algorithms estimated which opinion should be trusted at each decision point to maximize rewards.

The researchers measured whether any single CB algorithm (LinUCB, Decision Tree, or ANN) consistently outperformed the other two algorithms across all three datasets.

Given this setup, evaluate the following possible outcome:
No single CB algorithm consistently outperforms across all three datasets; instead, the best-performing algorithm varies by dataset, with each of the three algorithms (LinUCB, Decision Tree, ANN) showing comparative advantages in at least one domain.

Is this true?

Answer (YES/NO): YES